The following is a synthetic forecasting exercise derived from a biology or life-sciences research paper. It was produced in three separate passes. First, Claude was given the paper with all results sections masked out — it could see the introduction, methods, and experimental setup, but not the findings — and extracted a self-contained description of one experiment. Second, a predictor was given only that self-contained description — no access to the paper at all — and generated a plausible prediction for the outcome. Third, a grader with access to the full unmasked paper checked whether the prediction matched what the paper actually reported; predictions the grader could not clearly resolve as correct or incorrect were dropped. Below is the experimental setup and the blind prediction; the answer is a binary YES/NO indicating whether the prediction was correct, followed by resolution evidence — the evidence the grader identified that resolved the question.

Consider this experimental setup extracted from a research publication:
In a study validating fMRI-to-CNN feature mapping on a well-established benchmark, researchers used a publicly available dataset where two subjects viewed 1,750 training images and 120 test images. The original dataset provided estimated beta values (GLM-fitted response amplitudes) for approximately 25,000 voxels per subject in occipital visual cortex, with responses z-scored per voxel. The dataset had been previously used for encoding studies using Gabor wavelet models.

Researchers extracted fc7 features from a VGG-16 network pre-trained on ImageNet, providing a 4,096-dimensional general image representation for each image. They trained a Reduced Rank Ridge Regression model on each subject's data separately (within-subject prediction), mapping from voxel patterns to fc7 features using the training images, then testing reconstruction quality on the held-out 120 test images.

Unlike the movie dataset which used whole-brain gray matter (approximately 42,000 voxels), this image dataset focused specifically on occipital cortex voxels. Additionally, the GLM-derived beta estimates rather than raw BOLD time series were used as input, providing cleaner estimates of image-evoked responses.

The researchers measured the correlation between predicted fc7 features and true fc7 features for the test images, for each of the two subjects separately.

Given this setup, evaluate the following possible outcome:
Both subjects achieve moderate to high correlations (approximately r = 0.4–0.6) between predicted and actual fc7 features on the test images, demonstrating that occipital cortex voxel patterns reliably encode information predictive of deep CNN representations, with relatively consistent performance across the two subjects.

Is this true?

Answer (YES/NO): NO